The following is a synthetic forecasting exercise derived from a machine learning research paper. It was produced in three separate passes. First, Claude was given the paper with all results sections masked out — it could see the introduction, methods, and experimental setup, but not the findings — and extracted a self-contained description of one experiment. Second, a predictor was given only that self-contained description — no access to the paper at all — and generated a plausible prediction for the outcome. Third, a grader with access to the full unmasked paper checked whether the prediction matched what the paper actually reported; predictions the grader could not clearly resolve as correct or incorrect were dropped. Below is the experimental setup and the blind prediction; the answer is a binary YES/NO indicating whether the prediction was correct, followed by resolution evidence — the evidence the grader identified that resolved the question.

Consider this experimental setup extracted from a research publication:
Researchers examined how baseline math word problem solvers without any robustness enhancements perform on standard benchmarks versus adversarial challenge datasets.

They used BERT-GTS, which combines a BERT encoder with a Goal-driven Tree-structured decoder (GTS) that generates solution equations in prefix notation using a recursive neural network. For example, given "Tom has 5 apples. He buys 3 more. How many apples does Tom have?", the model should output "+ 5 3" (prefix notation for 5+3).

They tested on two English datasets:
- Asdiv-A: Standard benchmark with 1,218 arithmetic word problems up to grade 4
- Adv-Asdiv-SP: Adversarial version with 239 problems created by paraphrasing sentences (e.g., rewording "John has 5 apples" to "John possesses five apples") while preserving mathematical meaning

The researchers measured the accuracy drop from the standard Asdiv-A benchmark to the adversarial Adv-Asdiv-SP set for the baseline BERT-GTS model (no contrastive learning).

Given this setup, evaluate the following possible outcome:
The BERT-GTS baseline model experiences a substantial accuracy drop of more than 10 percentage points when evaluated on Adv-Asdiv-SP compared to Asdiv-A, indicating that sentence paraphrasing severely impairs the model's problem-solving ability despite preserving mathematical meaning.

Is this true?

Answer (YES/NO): YES